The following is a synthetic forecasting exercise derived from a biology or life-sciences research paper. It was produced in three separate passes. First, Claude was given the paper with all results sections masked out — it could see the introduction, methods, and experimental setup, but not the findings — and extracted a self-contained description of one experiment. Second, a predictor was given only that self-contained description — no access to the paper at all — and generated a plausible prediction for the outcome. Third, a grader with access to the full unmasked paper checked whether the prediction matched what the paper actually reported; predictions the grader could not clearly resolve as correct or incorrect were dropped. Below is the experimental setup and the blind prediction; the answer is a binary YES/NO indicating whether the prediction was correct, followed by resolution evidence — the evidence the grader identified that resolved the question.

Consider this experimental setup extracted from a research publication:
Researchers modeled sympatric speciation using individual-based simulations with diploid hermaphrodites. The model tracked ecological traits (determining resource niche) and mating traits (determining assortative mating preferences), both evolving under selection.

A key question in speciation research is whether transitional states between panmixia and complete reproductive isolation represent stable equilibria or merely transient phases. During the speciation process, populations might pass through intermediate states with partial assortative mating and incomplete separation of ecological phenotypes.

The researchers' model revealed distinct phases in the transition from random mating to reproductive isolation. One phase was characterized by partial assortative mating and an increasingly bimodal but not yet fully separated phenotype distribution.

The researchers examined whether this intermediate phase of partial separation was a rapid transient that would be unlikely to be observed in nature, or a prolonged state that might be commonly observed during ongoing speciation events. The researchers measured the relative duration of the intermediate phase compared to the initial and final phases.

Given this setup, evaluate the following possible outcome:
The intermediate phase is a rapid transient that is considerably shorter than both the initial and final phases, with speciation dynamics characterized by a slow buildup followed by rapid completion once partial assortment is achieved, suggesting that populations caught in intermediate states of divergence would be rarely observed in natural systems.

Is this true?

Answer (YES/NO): NO